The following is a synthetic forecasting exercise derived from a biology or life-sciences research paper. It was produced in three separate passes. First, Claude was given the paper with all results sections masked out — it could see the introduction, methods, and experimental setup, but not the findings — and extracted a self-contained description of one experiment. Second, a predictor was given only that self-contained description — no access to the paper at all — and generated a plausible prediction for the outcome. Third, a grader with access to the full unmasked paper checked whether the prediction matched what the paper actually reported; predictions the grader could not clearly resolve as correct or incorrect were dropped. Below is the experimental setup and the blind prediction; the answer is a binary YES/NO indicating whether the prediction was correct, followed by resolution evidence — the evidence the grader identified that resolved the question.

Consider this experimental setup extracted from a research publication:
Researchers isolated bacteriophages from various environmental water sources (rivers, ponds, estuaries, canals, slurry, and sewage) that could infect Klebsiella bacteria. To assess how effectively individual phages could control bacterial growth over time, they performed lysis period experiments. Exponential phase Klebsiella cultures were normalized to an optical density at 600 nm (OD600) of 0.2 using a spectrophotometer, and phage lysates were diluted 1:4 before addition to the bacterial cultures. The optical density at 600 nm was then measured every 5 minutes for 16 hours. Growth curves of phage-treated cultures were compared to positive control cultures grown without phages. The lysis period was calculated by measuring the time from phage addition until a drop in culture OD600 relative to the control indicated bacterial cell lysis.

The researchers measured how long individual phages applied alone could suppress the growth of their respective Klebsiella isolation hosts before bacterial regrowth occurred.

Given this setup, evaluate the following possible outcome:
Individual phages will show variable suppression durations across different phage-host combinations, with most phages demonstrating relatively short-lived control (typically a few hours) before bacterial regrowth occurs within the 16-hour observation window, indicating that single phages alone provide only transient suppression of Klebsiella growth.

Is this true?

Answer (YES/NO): YES